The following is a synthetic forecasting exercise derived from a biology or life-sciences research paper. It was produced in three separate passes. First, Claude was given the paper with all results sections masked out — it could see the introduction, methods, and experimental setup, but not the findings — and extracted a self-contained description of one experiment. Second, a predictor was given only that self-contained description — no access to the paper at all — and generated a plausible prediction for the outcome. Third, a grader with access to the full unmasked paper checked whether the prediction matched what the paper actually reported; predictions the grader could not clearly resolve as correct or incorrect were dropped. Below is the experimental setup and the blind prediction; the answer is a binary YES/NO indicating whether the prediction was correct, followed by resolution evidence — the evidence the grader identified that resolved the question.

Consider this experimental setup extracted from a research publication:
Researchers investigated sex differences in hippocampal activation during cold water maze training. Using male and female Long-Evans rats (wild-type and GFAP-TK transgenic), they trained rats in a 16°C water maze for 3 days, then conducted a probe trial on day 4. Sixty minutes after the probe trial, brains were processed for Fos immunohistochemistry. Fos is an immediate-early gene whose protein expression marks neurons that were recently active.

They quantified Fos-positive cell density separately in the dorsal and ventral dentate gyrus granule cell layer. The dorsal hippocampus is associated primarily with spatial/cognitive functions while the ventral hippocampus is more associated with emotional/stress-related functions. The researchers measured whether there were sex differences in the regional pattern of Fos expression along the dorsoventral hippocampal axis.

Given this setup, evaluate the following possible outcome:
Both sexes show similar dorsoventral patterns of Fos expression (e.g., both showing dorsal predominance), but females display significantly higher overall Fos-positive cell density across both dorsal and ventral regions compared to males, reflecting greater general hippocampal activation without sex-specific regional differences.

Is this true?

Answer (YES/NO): NO